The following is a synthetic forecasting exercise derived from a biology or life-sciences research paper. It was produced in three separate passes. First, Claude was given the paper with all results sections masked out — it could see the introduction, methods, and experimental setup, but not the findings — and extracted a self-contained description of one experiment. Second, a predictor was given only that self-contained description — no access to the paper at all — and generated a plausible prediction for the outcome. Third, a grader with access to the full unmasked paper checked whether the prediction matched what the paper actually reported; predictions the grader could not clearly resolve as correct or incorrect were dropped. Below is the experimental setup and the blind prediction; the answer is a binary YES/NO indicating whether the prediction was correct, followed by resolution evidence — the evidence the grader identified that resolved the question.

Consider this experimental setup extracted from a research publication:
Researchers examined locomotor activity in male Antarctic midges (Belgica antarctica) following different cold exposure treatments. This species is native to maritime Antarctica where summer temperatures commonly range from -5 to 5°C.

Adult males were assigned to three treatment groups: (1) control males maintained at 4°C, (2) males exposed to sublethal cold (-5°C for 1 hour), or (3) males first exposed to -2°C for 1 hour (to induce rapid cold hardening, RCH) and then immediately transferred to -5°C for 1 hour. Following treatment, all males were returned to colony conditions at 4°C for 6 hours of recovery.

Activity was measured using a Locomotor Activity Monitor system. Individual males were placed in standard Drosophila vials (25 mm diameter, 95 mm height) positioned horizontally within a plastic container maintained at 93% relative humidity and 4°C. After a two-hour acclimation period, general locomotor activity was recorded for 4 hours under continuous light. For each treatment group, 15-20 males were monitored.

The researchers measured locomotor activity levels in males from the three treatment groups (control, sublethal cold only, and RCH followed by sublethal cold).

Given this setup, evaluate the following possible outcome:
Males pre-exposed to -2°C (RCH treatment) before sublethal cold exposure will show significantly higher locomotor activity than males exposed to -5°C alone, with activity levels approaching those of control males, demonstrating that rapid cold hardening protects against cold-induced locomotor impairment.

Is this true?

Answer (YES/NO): YES